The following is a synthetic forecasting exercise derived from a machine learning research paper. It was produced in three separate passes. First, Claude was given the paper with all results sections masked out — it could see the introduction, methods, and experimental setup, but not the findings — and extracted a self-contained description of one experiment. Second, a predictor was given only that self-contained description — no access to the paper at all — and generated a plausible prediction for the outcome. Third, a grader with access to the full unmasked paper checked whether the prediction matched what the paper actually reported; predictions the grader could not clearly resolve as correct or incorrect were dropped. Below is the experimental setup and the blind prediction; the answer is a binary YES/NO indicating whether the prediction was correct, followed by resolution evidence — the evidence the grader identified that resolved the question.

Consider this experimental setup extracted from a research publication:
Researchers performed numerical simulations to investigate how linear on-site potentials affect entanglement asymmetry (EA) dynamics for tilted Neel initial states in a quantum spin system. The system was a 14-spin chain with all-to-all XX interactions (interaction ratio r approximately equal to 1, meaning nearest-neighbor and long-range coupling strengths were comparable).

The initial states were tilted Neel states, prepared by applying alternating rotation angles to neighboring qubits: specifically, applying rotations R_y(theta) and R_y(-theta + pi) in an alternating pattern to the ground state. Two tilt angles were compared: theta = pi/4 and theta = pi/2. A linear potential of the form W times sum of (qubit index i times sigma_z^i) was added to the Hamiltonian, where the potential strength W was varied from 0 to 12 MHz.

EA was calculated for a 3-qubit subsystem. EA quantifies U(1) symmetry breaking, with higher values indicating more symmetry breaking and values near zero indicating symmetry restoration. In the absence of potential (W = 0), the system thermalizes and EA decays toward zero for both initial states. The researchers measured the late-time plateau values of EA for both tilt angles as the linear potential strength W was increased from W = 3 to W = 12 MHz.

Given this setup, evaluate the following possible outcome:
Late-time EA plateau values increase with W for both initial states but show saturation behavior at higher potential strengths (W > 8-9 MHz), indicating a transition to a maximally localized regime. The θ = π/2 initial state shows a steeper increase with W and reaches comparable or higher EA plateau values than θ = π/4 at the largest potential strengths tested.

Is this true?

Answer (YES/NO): NO